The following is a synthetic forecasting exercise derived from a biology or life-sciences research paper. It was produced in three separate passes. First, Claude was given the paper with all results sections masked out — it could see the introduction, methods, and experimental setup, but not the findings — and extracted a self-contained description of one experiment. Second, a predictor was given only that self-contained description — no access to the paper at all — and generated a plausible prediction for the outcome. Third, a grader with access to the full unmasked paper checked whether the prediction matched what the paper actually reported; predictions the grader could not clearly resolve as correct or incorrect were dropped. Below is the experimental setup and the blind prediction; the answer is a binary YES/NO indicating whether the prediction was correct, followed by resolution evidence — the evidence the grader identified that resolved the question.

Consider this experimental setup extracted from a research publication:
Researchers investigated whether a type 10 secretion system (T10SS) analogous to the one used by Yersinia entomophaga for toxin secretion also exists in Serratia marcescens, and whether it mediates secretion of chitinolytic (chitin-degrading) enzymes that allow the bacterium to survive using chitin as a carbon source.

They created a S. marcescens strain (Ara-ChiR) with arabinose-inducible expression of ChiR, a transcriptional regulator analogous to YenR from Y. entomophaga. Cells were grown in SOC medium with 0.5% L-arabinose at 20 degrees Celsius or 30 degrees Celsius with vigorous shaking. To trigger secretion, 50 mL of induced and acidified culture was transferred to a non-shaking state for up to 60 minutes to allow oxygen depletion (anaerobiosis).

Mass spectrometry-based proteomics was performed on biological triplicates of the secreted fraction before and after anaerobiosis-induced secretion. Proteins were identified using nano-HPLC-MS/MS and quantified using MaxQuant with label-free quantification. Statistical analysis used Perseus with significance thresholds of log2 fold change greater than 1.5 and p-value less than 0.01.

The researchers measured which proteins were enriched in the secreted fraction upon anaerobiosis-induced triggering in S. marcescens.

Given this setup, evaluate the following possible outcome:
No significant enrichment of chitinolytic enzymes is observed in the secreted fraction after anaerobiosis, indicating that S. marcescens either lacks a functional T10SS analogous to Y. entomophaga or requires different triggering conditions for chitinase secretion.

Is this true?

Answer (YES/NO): NO